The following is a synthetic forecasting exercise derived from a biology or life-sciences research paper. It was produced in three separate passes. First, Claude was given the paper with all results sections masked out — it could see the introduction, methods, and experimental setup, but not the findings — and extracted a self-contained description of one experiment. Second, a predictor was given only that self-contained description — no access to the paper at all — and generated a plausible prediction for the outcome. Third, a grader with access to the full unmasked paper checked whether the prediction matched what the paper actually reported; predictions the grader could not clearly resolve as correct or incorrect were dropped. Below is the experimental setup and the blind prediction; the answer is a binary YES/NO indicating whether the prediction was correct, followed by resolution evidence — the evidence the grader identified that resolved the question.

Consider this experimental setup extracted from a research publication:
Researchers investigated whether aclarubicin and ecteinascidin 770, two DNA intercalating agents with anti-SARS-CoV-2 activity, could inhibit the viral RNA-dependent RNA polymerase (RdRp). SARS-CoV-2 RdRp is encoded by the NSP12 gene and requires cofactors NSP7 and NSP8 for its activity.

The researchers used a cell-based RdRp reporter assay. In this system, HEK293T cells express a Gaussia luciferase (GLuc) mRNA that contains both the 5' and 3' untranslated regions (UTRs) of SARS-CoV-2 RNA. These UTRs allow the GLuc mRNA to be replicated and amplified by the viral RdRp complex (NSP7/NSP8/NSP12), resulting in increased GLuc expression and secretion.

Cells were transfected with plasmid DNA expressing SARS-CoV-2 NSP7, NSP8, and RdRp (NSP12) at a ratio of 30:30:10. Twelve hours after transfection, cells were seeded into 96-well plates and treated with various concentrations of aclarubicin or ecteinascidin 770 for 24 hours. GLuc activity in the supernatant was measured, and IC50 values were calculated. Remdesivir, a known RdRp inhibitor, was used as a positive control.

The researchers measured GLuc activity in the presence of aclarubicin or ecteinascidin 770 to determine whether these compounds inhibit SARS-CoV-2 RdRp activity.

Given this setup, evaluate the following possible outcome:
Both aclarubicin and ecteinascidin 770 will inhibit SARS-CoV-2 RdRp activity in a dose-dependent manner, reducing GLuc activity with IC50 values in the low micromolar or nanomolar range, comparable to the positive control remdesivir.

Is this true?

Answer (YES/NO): YES